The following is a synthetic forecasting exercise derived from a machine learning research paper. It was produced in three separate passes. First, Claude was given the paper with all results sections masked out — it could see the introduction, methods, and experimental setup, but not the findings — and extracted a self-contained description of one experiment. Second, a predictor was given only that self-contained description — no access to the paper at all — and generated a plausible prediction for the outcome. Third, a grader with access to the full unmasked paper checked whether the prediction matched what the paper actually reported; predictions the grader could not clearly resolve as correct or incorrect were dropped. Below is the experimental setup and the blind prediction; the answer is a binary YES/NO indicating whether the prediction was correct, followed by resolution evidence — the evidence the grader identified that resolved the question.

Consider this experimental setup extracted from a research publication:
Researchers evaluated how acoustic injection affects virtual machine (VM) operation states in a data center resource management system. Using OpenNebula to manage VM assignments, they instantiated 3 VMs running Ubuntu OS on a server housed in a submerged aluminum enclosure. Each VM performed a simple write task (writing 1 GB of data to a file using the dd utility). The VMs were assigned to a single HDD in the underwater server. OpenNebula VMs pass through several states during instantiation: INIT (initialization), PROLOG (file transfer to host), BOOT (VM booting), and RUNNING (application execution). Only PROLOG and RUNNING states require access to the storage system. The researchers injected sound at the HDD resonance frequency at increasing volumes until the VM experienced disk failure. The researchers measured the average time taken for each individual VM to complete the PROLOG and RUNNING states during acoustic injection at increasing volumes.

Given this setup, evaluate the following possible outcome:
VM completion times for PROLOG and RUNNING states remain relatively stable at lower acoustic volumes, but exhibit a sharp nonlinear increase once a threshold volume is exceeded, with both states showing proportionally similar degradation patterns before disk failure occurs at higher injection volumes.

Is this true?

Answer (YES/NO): NO